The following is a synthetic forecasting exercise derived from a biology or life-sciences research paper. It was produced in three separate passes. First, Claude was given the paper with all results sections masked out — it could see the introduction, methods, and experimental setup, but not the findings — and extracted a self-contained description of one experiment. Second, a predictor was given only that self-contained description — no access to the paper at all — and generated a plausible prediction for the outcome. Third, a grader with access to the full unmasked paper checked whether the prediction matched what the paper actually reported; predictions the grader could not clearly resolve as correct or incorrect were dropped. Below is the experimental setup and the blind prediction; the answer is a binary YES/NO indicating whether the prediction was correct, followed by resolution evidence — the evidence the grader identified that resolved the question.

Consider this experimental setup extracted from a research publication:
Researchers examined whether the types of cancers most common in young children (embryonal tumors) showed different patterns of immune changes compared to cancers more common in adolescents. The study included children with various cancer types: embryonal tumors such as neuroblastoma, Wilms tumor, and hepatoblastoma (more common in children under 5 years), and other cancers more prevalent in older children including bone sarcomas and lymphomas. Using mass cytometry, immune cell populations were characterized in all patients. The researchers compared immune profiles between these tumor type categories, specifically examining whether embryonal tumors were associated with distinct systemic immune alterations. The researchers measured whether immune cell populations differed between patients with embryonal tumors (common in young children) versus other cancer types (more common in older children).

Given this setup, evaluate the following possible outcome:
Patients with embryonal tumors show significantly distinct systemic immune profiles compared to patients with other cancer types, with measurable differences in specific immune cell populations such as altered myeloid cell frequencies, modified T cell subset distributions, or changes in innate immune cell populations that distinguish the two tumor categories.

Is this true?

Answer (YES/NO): NO